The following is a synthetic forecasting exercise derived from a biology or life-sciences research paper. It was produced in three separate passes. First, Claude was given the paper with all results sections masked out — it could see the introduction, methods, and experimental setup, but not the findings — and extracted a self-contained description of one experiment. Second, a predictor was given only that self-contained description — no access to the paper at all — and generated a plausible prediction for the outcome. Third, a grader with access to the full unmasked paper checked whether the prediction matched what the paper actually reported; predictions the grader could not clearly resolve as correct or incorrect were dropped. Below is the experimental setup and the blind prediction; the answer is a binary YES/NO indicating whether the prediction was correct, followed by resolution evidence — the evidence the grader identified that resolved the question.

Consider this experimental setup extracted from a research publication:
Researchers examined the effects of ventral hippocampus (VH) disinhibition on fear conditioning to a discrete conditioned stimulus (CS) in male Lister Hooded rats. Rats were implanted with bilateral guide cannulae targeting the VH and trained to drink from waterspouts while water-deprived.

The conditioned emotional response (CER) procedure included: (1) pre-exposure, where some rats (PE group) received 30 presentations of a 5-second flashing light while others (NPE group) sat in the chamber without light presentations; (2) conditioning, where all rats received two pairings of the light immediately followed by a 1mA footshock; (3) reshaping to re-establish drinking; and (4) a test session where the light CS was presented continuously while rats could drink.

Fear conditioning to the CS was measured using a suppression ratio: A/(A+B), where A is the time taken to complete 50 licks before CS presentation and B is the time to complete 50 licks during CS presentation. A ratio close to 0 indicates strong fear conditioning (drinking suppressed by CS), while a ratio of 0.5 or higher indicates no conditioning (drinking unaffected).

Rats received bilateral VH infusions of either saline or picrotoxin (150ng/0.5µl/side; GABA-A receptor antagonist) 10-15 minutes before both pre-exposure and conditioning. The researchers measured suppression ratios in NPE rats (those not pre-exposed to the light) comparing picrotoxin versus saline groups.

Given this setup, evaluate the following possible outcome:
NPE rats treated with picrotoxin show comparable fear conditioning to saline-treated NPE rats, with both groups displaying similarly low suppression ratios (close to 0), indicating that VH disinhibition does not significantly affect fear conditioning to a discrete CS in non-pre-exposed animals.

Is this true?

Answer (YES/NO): NO